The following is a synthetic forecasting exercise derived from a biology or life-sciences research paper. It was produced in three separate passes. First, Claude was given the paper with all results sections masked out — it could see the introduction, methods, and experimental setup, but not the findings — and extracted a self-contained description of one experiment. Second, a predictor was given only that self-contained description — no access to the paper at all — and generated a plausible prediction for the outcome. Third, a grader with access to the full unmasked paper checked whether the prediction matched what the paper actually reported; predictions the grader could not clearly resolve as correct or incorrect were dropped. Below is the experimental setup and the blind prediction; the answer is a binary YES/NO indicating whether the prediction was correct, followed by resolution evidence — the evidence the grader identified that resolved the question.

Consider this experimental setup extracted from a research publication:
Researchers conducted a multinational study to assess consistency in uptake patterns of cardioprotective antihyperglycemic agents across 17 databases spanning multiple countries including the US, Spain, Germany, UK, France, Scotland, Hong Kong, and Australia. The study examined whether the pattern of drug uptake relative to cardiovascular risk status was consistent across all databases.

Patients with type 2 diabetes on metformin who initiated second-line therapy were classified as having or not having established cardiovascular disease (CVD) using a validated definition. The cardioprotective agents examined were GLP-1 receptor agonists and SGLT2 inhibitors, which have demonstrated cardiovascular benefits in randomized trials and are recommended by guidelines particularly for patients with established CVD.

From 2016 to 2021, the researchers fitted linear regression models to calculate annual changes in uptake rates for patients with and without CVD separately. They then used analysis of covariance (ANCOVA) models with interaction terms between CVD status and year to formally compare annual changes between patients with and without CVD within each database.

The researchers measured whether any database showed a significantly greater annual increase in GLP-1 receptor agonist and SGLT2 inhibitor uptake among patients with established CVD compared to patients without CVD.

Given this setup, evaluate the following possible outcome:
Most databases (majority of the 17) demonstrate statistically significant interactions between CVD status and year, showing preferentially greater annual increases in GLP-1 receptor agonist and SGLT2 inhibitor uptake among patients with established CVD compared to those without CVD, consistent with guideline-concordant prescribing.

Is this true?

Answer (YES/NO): NO